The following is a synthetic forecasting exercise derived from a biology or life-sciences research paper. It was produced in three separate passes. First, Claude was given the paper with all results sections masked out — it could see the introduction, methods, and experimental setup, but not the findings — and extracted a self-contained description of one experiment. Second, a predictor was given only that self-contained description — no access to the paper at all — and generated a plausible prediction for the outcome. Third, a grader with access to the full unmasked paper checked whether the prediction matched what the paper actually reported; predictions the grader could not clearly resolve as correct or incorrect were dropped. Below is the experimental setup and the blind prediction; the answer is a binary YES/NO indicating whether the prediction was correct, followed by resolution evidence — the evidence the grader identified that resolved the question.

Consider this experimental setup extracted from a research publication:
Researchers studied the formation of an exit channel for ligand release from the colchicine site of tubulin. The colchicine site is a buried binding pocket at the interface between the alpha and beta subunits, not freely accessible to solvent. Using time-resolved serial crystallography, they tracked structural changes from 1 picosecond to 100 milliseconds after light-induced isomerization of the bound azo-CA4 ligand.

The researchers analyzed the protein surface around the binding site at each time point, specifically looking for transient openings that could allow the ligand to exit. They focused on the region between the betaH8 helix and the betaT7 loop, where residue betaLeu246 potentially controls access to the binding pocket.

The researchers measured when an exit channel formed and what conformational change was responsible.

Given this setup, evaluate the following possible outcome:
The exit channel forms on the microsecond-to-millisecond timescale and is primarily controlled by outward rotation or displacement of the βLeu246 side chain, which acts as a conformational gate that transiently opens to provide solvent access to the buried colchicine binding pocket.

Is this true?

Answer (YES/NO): YES